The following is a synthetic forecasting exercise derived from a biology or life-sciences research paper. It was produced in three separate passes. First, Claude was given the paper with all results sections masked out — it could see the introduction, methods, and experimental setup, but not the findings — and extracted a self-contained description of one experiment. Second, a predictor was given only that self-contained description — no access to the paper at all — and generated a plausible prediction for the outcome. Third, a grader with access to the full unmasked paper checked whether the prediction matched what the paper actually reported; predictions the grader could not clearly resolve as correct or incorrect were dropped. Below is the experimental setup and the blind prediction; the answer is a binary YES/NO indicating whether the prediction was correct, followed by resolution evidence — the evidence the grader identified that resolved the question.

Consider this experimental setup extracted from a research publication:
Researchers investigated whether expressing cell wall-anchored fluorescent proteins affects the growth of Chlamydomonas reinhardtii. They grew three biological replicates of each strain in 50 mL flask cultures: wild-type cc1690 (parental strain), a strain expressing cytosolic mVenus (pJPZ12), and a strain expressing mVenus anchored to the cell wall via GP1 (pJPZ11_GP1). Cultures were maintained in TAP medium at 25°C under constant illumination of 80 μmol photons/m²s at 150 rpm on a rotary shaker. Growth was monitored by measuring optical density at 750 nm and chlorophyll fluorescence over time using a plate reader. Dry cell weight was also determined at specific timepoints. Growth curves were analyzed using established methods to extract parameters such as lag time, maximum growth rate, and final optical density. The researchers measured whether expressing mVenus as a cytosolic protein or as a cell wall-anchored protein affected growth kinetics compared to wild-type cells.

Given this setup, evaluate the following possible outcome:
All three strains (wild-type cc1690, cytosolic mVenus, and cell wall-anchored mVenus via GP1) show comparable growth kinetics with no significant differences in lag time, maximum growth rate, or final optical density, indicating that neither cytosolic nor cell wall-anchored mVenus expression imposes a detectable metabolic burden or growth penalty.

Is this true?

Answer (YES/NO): YES